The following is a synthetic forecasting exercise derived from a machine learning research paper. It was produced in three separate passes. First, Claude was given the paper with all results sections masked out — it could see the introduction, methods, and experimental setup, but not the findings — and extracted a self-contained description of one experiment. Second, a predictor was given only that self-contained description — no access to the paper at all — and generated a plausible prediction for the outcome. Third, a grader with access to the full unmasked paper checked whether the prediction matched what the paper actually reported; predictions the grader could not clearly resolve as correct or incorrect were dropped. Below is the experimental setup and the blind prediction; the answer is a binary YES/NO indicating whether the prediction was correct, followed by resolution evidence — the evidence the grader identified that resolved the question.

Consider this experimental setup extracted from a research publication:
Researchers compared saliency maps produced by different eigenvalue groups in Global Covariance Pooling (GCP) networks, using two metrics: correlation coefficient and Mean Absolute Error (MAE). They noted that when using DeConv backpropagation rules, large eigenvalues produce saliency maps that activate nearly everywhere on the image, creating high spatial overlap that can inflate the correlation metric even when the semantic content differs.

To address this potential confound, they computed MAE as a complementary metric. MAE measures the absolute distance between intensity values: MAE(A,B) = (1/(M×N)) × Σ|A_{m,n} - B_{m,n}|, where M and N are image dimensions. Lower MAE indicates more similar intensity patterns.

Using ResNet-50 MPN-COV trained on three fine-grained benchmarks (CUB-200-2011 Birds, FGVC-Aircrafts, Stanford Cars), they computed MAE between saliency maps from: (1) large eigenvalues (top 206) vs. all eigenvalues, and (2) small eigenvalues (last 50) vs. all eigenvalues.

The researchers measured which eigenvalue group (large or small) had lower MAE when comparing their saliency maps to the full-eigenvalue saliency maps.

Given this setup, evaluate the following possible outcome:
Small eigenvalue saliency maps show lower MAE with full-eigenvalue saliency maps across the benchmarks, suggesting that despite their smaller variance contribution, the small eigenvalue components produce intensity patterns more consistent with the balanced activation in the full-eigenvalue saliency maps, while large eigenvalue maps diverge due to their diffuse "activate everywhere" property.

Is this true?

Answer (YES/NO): YES